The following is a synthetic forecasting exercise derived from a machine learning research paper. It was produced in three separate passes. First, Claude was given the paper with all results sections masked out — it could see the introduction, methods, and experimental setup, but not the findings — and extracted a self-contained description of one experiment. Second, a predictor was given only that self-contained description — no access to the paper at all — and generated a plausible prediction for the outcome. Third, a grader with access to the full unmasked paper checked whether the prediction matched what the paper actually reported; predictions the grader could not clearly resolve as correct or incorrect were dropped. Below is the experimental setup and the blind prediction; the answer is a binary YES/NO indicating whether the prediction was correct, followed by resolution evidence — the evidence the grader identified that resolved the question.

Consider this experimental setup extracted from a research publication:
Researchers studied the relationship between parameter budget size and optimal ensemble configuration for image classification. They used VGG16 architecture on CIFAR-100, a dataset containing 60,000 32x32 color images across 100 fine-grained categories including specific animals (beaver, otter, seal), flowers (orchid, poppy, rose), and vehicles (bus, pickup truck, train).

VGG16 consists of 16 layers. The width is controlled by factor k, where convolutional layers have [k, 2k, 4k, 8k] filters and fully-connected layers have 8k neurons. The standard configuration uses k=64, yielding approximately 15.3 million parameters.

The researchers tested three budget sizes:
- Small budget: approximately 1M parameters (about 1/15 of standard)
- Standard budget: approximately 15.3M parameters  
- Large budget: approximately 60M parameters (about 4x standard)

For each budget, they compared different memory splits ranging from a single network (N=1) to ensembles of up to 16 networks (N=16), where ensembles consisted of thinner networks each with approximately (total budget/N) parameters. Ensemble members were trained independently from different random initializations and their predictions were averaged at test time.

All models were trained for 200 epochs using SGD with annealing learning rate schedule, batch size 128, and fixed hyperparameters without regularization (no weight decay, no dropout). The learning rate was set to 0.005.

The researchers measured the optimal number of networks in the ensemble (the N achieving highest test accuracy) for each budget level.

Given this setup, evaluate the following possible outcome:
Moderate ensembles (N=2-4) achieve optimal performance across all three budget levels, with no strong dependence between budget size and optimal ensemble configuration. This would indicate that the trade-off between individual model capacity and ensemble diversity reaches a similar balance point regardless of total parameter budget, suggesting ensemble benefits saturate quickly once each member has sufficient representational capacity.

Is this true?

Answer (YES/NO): NO